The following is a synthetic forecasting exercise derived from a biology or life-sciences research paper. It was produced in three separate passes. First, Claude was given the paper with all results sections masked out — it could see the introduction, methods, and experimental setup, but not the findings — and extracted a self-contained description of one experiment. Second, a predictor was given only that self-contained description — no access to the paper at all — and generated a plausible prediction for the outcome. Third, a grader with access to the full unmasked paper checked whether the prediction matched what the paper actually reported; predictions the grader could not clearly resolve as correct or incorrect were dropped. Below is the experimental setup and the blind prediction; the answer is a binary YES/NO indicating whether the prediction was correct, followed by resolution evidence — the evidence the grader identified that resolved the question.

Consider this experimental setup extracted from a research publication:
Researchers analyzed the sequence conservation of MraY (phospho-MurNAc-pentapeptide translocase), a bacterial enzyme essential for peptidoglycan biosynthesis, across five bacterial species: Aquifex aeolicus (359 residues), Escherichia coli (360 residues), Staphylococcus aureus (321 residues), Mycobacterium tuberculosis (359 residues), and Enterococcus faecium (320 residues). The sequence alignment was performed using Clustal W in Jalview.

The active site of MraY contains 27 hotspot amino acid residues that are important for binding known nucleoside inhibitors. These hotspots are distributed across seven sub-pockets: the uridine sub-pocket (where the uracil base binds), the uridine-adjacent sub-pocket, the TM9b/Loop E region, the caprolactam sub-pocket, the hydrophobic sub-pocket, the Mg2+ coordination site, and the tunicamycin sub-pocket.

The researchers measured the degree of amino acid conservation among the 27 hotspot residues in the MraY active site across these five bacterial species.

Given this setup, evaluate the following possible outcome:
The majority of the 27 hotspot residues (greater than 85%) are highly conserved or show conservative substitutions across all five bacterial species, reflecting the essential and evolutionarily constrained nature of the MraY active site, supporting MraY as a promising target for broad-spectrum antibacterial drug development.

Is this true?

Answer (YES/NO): NO